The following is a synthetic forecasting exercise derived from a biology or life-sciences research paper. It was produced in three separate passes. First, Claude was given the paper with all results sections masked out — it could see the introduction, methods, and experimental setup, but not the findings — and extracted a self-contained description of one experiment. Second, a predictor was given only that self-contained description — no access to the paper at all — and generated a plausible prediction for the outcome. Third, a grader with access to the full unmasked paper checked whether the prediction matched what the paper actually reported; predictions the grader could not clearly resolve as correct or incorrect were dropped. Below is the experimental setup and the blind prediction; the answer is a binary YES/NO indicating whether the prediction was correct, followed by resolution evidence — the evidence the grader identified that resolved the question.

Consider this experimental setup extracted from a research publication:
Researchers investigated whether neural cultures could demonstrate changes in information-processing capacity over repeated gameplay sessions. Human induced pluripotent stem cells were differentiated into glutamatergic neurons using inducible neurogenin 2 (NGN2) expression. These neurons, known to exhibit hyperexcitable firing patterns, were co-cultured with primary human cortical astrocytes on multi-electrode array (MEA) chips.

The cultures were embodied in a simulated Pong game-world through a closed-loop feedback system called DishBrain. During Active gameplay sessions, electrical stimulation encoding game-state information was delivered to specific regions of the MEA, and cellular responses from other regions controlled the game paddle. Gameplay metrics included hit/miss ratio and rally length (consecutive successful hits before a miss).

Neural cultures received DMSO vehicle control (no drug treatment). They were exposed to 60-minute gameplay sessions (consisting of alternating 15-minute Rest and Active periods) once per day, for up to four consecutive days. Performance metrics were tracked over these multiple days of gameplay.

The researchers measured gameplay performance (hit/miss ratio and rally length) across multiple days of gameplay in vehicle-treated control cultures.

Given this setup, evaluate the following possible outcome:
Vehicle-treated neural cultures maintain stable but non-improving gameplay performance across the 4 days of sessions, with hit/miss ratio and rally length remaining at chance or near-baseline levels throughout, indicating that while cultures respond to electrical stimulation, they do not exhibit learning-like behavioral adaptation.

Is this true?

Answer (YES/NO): YES